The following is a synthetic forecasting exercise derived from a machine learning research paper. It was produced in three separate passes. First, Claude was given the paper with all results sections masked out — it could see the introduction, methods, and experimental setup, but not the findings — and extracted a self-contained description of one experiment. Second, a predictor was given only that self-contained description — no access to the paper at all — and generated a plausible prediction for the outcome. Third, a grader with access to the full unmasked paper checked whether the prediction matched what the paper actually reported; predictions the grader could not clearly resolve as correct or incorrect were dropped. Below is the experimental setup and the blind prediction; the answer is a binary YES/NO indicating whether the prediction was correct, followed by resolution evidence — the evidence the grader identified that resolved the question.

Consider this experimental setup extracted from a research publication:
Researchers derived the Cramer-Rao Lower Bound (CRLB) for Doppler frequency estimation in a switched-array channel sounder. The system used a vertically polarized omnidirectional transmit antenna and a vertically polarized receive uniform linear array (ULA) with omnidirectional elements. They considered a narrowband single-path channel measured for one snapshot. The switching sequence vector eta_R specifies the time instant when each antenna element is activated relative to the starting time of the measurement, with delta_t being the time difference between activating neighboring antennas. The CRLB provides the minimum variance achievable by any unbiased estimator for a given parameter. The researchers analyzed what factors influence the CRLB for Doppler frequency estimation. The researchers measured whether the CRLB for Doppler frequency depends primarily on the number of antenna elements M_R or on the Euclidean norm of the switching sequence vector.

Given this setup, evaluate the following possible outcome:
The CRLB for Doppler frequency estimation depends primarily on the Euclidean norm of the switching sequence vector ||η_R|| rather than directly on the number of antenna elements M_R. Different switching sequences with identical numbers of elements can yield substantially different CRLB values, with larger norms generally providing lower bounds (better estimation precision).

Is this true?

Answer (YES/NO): YES